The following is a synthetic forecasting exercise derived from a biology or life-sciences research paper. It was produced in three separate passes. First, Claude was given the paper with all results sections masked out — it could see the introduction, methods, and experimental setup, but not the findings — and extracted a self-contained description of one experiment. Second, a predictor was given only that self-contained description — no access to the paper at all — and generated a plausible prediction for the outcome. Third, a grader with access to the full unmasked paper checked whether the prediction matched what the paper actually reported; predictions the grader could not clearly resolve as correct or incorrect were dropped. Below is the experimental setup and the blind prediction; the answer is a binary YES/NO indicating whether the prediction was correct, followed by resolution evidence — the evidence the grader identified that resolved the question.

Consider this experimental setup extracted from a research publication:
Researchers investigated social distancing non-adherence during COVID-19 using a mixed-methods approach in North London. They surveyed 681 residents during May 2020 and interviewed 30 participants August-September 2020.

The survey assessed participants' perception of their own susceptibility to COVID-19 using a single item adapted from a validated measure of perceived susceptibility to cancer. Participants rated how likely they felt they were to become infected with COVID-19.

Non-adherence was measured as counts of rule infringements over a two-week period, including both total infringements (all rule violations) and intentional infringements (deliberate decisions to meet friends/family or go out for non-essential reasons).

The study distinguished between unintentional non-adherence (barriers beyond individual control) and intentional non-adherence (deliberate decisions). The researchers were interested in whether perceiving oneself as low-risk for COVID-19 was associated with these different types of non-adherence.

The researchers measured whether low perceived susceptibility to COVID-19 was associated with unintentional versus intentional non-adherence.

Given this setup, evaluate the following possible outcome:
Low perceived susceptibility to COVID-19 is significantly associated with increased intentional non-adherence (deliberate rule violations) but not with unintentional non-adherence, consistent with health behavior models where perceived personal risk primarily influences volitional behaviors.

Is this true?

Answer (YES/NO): NO